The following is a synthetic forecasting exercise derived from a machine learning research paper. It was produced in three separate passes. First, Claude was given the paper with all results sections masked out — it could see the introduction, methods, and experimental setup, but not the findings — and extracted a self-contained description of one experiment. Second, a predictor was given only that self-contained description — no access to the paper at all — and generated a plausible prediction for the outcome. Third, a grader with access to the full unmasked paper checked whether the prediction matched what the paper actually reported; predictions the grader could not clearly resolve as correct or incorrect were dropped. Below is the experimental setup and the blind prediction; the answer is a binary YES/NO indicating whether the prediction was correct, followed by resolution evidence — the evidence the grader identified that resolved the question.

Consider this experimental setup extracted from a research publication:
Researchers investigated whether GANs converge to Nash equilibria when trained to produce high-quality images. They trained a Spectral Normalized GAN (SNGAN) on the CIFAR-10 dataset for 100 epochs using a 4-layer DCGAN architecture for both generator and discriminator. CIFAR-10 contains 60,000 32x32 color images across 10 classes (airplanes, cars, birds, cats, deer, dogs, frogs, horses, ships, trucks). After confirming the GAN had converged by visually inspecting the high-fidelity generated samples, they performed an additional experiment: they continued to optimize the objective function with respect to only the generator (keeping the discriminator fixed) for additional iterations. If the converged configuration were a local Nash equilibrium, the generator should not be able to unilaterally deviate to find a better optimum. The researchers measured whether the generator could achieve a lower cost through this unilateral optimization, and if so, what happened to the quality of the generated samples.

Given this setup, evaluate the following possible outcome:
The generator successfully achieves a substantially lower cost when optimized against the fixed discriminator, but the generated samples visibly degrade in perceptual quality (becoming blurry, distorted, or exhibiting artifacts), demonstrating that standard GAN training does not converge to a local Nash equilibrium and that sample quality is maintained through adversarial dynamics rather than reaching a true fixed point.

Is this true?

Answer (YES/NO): YES